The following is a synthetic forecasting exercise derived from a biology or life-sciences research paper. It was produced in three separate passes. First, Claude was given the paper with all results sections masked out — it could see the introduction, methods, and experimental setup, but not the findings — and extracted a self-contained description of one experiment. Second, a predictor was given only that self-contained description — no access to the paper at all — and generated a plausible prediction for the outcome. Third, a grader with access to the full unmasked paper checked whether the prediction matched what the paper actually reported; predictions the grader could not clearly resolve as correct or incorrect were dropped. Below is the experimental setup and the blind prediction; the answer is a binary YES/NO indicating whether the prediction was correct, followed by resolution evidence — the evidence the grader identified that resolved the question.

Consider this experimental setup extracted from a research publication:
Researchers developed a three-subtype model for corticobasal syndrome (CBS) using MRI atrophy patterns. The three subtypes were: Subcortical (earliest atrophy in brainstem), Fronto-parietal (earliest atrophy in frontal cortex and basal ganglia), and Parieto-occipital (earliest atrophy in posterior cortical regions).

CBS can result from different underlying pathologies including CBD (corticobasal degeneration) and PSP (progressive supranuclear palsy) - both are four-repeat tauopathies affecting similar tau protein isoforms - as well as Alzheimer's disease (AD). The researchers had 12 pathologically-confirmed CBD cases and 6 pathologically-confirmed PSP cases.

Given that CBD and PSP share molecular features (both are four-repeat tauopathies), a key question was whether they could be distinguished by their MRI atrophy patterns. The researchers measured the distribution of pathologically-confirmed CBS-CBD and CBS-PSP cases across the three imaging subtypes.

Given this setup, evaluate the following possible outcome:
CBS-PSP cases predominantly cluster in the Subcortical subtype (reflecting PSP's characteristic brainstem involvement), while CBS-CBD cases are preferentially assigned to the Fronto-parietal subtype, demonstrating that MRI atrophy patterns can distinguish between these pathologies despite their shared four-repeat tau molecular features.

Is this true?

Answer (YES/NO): YES